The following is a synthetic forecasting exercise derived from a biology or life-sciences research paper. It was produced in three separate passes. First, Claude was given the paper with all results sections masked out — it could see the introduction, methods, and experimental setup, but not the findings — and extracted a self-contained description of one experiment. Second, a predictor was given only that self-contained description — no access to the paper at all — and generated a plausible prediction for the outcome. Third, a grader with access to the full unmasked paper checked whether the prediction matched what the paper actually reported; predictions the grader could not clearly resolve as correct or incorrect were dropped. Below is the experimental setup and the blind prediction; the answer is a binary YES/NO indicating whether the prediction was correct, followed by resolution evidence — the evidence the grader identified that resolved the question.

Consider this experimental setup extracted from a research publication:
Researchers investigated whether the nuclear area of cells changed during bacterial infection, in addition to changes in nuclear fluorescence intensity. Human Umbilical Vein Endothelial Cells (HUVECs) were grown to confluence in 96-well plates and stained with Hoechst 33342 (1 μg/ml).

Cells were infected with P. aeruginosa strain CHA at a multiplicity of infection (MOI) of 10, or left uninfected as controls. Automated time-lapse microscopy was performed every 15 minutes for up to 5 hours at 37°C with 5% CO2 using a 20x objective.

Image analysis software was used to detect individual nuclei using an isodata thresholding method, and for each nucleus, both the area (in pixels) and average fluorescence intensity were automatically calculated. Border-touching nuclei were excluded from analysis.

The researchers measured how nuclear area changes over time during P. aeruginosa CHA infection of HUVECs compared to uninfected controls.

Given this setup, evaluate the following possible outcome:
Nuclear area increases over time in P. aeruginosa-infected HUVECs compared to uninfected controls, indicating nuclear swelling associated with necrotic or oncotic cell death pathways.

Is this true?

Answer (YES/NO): NO